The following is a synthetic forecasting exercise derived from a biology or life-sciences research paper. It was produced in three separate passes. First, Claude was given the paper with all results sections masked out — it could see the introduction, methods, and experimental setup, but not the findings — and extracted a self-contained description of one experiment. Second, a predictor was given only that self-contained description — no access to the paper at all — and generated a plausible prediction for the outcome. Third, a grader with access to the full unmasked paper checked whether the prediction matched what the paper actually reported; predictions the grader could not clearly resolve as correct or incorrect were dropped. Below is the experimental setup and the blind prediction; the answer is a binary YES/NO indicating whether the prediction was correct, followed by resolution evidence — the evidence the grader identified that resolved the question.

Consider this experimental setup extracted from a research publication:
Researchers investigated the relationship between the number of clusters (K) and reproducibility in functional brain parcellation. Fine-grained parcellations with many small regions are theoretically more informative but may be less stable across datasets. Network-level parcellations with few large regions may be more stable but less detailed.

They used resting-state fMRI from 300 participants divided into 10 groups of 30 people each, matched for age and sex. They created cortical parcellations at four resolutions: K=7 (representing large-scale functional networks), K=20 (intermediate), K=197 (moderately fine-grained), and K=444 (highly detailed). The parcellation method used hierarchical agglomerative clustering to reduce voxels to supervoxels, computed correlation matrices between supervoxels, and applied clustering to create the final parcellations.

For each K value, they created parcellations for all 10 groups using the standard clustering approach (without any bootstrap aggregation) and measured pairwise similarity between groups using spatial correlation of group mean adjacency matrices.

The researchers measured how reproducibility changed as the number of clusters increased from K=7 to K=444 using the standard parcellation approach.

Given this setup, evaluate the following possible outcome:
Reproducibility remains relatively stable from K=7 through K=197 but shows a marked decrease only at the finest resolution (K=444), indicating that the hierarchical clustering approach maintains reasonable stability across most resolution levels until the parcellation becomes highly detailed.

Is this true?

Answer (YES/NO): NO